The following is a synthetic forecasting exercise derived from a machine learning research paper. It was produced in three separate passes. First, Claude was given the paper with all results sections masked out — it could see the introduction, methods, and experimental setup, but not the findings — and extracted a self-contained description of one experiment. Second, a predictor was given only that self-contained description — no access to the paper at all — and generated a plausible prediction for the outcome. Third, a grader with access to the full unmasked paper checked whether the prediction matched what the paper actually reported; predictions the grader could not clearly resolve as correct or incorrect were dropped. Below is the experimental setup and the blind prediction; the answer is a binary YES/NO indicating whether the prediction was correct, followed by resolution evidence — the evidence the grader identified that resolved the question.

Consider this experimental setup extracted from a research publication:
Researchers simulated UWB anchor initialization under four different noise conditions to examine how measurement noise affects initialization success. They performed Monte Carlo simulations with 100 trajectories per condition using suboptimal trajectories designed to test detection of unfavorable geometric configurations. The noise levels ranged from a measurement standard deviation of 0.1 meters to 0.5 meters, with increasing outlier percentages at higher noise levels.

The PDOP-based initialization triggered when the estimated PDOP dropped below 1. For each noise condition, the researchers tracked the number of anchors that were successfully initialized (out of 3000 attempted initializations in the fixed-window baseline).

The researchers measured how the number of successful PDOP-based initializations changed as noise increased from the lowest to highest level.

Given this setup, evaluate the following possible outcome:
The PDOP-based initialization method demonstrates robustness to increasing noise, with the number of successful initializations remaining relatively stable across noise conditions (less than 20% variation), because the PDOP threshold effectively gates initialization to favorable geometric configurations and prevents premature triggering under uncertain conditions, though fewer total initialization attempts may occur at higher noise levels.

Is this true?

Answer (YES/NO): NO